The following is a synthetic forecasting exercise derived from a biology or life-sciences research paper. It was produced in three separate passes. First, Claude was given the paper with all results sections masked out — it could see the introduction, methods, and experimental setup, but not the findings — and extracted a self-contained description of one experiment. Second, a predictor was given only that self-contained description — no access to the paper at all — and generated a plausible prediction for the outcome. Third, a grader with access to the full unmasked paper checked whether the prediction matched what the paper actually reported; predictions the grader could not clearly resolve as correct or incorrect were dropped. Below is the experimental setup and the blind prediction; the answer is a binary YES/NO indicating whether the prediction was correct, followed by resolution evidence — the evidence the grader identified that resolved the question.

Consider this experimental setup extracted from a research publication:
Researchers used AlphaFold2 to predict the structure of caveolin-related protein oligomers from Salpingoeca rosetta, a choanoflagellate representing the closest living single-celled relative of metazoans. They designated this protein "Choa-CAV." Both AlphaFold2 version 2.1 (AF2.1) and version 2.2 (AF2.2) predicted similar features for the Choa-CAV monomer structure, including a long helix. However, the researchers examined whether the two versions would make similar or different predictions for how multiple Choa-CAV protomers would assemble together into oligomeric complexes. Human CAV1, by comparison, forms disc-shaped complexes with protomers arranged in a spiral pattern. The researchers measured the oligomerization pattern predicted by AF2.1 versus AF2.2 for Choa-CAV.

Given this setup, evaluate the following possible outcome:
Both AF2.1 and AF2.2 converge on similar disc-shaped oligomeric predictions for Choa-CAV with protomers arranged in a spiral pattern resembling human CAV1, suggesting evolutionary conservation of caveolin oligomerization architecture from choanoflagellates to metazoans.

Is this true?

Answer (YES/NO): NO